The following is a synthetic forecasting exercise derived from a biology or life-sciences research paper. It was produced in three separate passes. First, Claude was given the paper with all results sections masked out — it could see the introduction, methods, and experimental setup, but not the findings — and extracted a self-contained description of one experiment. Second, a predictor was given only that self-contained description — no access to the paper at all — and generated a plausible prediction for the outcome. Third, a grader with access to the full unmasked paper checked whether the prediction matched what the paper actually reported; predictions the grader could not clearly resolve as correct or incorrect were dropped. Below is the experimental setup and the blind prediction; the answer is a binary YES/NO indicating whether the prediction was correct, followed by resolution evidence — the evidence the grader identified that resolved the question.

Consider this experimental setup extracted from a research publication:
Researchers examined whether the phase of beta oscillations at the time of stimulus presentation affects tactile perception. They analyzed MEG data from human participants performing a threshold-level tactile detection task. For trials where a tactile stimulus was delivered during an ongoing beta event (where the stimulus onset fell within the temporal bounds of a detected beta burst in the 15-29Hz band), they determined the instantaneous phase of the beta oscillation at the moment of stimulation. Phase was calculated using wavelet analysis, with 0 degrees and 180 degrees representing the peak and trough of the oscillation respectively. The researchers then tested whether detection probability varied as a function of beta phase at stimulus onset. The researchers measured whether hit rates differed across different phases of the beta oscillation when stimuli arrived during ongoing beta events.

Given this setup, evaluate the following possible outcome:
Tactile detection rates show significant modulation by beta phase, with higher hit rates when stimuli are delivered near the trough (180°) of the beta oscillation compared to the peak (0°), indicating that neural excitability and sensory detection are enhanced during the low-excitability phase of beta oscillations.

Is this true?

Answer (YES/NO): NO